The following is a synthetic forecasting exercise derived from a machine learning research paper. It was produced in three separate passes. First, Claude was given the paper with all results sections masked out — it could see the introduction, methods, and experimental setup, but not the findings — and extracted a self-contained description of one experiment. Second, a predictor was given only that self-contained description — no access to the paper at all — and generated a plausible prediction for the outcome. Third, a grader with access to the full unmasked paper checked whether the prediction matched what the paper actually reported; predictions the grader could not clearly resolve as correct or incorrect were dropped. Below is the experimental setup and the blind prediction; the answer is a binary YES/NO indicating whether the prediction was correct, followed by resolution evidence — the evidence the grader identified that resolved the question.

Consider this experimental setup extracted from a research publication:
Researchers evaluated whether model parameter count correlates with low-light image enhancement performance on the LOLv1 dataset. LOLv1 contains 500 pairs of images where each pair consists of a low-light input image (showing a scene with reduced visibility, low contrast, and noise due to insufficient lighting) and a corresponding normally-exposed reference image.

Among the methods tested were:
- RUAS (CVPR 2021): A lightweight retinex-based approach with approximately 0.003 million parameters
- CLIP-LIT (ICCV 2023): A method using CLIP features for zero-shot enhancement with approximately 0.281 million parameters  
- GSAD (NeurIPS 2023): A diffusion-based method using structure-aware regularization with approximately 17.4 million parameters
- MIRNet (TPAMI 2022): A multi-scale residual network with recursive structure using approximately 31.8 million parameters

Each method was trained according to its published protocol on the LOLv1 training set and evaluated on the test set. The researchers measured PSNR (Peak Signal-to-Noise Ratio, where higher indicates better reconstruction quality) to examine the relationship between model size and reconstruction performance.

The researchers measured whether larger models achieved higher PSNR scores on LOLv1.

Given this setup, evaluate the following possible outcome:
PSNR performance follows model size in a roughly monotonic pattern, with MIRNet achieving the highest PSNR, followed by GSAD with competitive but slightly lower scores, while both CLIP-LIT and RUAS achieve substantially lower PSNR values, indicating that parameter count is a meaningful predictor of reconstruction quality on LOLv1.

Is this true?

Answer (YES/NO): NO